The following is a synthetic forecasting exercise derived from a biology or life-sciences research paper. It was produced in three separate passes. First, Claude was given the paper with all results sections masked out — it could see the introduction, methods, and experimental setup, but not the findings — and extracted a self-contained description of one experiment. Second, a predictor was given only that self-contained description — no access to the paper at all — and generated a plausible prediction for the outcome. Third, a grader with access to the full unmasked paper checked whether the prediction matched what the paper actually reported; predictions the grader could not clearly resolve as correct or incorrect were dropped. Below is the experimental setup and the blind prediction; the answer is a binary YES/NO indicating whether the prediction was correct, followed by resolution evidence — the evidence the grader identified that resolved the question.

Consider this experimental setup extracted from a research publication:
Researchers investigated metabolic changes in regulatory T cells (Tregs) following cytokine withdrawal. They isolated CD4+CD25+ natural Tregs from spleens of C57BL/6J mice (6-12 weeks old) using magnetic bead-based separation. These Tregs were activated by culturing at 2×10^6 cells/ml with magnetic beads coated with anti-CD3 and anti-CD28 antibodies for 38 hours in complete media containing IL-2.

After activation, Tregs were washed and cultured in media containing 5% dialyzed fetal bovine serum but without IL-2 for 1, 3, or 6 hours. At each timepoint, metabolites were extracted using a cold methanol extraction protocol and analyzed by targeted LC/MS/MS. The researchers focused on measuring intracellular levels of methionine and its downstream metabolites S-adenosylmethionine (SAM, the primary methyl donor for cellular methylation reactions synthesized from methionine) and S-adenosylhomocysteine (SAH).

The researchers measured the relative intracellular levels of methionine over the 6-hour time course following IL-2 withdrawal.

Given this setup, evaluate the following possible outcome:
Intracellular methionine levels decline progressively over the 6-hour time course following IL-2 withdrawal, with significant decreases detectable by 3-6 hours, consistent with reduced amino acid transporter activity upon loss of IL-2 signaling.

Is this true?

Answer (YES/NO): NO